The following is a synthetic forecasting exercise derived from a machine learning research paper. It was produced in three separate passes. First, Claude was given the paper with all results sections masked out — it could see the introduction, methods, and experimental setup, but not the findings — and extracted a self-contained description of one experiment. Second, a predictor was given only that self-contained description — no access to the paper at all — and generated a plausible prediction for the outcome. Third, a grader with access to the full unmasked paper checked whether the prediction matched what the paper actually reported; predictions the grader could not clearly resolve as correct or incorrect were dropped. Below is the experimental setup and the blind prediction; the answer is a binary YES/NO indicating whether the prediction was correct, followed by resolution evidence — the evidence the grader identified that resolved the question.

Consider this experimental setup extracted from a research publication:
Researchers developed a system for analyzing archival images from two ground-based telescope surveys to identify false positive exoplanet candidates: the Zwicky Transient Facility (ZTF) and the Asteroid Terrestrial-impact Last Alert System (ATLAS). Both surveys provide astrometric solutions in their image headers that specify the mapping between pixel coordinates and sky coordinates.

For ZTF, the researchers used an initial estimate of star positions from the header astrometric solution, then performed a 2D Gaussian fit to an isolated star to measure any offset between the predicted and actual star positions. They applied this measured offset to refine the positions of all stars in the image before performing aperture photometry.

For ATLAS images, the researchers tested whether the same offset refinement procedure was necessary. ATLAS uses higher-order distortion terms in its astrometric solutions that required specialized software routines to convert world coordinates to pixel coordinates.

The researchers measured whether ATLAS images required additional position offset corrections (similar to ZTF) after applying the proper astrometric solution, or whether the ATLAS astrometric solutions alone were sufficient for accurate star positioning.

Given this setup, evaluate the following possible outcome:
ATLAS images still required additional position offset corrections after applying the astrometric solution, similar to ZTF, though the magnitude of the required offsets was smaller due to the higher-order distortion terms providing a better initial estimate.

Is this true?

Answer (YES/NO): NO